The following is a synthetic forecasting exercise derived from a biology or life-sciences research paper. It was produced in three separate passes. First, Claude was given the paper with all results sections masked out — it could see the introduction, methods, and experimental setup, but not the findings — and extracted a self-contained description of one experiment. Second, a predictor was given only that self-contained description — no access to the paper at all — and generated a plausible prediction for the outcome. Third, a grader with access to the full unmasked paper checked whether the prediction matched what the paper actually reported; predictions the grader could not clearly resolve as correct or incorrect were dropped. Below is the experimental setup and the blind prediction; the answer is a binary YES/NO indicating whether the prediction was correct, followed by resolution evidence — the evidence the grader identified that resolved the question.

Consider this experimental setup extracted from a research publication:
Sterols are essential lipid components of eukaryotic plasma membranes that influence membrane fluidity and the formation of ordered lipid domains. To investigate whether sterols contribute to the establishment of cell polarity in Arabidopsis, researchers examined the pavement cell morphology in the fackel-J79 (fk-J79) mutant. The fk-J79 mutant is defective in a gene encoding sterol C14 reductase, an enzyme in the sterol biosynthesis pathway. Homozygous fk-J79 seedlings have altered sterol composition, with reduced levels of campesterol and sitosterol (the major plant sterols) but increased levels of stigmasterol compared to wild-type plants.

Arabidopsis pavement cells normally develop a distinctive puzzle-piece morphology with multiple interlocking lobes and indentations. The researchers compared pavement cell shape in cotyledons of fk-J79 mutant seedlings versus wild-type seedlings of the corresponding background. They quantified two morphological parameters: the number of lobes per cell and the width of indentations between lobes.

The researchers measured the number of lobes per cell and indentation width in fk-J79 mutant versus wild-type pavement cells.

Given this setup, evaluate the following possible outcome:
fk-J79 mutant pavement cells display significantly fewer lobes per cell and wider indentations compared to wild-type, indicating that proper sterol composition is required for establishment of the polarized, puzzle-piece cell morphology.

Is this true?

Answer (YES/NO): YES